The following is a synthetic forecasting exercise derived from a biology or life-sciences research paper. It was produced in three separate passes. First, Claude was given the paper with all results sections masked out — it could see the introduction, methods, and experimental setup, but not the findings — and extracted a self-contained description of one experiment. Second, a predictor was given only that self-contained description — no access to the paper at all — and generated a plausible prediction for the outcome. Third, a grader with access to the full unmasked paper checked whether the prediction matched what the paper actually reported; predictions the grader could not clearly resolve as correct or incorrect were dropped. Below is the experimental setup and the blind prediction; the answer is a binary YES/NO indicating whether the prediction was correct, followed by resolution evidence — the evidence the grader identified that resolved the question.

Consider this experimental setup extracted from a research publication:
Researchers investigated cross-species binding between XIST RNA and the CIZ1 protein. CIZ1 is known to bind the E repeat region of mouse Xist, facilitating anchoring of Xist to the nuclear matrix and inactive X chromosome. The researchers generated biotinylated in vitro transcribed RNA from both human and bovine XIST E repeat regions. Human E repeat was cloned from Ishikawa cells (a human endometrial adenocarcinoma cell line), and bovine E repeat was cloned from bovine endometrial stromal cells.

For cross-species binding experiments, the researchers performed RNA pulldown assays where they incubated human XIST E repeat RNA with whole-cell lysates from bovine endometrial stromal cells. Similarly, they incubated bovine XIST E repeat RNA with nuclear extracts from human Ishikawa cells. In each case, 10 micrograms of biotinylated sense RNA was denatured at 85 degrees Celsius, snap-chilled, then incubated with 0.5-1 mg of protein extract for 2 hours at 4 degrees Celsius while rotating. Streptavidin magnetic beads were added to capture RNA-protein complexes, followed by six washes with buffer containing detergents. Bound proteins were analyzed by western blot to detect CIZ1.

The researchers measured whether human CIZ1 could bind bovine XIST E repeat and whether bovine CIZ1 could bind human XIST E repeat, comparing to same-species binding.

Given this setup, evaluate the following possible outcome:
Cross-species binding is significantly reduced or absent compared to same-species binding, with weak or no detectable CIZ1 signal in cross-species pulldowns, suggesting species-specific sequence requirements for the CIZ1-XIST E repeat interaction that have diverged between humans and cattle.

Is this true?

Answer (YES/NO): YES